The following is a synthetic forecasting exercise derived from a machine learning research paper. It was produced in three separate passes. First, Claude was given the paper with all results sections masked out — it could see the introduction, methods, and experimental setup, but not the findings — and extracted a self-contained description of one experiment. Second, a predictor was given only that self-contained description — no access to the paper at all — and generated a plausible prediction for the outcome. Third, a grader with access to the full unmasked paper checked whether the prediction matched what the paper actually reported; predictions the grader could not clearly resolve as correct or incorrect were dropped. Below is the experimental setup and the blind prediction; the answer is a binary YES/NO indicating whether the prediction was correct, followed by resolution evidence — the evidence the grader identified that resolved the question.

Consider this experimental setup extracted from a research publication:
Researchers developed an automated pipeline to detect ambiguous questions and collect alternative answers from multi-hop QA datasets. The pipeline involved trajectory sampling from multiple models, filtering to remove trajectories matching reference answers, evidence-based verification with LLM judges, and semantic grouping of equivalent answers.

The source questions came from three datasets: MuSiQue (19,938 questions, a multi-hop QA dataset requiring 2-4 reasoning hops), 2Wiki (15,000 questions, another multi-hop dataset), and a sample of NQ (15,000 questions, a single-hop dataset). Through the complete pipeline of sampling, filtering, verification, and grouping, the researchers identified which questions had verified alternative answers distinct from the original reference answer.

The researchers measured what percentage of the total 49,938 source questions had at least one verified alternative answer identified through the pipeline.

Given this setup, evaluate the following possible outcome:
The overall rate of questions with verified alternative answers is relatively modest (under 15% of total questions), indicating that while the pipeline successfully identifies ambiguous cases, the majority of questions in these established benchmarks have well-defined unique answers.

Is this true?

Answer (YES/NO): NO